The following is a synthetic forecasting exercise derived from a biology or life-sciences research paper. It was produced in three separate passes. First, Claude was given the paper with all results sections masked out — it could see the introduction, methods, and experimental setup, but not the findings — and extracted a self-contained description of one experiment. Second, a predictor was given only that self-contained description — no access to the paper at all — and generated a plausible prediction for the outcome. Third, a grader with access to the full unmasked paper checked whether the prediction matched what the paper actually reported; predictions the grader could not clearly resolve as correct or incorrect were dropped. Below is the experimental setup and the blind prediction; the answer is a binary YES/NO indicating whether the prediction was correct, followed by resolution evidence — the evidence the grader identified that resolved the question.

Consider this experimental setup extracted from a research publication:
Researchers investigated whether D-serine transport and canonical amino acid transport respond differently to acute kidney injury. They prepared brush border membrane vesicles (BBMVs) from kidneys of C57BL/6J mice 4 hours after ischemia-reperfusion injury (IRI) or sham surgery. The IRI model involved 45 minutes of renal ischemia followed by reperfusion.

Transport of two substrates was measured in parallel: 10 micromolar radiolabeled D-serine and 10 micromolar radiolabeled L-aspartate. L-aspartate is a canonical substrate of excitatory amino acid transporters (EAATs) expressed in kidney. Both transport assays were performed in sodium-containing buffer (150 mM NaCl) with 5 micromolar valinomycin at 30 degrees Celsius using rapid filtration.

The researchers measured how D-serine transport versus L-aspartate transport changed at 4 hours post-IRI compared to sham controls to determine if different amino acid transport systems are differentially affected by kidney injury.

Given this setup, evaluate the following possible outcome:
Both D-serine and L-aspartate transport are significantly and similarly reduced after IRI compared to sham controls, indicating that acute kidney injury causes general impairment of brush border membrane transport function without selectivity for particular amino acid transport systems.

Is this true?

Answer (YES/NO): NO